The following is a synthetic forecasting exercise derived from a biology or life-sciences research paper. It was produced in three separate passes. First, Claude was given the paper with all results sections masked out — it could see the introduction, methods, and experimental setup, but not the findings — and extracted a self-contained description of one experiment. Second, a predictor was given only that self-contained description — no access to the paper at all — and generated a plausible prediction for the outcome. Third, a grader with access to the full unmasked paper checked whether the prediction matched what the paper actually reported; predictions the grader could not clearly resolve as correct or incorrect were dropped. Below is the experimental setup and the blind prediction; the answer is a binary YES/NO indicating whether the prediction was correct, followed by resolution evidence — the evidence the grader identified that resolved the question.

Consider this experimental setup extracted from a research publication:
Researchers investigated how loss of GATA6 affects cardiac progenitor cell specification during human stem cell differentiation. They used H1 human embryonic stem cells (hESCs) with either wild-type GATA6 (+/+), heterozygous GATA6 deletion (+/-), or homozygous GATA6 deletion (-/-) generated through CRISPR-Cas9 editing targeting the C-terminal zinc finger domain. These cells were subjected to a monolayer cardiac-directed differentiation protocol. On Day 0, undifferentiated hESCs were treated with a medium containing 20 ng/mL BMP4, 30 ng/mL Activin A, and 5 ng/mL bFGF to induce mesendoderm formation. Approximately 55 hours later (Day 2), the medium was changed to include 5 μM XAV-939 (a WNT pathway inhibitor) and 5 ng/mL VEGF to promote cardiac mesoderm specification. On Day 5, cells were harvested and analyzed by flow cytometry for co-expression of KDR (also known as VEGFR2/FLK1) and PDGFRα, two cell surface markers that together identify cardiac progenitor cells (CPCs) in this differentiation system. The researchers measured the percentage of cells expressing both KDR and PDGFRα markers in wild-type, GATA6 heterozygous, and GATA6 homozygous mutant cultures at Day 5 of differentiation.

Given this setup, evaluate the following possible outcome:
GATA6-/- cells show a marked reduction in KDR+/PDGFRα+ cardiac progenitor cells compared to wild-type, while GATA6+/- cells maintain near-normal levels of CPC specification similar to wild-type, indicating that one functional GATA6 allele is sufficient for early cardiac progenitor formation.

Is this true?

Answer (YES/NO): YES